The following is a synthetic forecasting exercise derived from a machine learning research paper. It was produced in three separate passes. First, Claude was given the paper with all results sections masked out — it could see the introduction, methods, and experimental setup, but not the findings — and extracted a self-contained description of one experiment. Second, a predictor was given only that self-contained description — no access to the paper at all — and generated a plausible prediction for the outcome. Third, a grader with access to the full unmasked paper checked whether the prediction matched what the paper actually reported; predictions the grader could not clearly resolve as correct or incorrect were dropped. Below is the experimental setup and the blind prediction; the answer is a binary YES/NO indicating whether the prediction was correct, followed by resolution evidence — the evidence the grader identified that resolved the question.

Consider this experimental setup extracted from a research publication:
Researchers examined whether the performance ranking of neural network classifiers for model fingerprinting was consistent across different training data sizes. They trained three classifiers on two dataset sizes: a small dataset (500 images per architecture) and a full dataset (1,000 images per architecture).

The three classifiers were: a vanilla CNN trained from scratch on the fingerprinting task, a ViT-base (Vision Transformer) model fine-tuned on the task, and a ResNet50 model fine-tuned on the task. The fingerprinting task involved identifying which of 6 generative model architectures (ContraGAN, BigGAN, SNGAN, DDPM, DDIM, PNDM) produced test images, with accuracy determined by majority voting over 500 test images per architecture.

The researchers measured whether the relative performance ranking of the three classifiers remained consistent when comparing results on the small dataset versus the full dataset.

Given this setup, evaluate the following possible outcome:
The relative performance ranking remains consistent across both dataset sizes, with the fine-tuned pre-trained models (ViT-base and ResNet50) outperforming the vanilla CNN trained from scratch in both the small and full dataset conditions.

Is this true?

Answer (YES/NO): NO